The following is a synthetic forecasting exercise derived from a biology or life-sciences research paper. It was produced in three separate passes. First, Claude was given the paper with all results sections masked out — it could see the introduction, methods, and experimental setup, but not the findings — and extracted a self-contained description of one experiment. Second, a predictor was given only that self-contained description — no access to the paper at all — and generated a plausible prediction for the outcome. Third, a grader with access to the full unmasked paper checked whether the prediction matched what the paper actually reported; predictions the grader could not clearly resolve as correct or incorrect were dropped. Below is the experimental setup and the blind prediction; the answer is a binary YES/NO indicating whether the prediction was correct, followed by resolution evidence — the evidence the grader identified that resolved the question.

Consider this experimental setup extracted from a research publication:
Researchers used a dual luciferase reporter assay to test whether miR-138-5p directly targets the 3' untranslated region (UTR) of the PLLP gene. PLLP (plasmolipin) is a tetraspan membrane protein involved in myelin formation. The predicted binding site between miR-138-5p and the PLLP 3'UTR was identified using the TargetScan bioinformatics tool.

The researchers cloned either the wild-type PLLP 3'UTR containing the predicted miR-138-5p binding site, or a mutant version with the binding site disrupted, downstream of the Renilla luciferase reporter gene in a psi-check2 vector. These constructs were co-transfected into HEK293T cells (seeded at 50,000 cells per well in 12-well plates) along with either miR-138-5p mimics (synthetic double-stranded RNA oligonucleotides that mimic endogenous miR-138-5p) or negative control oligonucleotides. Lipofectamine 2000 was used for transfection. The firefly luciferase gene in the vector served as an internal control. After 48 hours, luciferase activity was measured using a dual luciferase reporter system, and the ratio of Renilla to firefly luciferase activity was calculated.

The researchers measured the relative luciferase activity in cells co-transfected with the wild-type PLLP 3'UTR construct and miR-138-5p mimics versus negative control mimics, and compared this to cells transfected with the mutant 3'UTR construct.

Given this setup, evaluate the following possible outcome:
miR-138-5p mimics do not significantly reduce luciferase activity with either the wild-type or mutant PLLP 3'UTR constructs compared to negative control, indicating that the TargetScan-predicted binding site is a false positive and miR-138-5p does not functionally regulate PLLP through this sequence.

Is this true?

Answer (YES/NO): NO